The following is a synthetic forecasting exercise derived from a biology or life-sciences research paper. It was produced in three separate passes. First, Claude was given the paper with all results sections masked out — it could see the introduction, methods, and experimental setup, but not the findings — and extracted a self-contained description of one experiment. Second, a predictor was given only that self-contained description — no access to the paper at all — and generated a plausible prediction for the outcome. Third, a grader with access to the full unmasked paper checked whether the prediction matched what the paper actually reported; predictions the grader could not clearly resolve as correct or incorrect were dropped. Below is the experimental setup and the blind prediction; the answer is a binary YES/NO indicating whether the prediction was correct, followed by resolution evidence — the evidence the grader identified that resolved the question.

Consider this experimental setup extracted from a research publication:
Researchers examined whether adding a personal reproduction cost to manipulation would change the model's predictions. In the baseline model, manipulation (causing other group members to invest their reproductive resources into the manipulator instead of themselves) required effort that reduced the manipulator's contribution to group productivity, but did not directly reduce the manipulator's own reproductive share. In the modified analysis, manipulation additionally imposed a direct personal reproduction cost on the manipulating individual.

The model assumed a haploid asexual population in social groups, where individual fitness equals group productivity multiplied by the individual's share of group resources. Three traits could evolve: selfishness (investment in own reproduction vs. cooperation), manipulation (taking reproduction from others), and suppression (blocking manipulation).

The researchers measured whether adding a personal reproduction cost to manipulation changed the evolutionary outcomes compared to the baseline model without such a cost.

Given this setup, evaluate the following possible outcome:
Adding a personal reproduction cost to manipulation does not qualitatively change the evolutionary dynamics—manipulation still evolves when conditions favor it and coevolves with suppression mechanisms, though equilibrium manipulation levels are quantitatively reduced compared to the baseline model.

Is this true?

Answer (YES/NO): NO